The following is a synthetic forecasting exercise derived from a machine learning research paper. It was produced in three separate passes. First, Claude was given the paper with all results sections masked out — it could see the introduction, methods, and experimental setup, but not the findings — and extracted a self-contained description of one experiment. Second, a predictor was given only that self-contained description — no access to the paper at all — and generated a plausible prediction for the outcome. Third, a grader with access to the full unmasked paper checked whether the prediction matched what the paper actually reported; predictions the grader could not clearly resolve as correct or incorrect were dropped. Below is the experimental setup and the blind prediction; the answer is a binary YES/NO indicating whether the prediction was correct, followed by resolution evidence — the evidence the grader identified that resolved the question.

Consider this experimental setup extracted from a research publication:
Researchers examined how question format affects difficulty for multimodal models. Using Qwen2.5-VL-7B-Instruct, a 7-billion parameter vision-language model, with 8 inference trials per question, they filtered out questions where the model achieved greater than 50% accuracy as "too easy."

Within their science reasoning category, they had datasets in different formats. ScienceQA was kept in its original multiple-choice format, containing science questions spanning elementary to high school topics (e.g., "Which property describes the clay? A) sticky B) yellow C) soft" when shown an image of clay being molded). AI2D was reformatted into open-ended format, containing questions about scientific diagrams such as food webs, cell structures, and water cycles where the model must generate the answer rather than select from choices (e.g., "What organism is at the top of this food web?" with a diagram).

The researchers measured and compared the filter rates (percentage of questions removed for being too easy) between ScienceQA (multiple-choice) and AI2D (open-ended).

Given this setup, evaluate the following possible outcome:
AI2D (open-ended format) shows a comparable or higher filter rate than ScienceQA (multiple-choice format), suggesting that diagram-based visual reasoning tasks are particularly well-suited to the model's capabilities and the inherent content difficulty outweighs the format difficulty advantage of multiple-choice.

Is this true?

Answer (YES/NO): NO